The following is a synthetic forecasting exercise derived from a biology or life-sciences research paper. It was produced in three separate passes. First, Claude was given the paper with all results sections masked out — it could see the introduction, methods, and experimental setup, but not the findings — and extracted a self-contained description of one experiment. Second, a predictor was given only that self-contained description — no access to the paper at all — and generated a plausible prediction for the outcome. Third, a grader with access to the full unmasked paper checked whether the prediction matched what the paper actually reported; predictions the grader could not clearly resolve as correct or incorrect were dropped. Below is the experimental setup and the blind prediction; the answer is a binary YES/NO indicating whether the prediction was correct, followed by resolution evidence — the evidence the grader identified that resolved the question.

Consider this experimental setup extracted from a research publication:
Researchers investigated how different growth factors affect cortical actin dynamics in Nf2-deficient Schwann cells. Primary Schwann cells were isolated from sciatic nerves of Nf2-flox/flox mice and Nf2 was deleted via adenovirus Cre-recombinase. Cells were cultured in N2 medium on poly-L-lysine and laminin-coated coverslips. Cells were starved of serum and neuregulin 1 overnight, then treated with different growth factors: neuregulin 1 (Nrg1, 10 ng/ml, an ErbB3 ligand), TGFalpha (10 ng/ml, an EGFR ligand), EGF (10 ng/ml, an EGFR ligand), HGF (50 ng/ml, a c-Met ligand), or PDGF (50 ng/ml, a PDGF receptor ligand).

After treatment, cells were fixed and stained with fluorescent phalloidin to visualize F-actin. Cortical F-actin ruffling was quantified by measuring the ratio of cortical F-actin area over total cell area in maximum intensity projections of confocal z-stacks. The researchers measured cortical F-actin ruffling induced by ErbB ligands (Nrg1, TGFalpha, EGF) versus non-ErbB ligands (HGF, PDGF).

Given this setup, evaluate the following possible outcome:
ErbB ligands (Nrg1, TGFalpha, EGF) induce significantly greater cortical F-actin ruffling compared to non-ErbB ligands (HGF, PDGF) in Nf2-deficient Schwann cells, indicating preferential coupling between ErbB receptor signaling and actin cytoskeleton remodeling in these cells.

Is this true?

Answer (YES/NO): NO